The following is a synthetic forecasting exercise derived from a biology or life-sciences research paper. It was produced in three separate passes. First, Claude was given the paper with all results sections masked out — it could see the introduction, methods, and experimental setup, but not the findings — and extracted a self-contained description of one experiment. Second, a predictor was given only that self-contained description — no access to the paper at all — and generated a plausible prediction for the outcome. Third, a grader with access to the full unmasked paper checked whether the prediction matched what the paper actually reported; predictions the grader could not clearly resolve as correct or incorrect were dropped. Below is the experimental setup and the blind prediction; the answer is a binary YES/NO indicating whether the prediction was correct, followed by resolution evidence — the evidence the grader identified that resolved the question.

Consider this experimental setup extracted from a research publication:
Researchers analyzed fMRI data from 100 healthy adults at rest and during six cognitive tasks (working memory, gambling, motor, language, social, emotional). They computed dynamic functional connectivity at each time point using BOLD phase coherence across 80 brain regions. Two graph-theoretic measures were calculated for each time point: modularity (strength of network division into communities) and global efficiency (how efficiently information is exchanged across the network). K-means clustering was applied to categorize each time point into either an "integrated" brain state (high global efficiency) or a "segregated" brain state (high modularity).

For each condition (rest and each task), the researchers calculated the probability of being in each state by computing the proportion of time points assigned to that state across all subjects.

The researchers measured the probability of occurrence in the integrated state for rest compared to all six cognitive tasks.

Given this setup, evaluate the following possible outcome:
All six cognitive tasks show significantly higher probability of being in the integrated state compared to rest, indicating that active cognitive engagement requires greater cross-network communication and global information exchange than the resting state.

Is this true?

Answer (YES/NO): YES